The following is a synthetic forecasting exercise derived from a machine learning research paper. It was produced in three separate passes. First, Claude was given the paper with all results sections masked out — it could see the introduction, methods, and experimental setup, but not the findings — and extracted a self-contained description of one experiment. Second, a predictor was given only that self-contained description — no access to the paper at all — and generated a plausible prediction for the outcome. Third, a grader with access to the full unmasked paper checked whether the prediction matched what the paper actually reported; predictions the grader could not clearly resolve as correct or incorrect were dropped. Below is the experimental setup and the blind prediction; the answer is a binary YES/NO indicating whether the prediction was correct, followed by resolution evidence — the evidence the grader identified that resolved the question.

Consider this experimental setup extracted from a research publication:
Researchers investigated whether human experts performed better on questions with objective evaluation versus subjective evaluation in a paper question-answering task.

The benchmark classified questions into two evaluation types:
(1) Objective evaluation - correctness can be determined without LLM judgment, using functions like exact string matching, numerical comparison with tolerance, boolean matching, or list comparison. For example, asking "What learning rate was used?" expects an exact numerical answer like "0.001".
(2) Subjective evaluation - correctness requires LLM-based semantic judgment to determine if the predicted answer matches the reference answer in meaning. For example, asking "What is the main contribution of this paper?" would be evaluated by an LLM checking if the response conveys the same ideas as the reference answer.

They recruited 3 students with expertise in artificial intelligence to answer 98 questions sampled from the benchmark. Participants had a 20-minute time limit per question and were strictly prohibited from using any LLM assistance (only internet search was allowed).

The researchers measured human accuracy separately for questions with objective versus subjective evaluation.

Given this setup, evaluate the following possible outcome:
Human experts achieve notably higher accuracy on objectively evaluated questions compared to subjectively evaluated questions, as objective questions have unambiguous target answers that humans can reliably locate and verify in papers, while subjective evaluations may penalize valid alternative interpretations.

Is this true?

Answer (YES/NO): YES